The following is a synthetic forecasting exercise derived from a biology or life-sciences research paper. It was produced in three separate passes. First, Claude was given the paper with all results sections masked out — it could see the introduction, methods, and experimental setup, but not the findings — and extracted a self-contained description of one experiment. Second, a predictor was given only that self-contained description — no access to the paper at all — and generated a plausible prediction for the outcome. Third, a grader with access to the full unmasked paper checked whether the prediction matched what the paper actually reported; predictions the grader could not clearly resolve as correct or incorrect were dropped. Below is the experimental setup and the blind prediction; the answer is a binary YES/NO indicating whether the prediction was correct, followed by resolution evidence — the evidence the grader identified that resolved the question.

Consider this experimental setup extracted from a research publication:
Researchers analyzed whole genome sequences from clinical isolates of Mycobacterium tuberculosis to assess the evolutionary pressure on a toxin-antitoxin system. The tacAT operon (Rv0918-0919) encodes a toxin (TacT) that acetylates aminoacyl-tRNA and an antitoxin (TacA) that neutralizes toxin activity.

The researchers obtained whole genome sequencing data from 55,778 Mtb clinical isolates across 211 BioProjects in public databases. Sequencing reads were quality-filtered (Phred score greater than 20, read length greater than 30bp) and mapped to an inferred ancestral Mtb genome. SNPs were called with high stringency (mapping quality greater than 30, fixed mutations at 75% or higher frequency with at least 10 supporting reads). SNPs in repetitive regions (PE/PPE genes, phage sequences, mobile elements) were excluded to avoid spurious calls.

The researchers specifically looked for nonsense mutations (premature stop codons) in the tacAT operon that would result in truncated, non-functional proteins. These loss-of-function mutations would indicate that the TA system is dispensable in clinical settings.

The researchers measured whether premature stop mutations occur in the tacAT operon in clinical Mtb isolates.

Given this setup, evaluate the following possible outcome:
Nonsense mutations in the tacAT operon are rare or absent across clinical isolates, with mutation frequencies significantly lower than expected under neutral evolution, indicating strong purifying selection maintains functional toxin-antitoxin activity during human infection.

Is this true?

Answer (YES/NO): NO